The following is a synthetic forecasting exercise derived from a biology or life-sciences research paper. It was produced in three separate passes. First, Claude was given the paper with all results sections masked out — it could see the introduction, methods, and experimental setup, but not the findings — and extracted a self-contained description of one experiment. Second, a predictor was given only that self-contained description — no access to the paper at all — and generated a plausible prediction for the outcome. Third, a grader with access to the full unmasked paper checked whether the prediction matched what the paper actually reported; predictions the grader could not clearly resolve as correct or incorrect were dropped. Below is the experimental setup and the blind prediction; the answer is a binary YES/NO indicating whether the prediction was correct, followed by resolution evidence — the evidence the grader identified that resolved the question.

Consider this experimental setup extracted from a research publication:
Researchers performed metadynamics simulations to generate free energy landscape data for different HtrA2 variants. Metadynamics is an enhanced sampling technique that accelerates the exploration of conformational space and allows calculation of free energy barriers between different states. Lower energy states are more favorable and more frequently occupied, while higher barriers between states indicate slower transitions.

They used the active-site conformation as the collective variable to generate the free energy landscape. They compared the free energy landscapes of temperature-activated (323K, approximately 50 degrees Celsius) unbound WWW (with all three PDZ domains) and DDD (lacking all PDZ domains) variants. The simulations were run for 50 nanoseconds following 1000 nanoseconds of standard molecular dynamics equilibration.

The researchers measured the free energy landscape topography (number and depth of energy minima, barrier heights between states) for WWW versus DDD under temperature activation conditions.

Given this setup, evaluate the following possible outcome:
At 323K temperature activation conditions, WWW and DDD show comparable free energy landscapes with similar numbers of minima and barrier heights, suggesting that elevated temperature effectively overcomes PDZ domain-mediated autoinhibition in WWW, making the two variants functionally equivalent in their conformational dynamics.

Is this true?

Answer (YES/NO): NO